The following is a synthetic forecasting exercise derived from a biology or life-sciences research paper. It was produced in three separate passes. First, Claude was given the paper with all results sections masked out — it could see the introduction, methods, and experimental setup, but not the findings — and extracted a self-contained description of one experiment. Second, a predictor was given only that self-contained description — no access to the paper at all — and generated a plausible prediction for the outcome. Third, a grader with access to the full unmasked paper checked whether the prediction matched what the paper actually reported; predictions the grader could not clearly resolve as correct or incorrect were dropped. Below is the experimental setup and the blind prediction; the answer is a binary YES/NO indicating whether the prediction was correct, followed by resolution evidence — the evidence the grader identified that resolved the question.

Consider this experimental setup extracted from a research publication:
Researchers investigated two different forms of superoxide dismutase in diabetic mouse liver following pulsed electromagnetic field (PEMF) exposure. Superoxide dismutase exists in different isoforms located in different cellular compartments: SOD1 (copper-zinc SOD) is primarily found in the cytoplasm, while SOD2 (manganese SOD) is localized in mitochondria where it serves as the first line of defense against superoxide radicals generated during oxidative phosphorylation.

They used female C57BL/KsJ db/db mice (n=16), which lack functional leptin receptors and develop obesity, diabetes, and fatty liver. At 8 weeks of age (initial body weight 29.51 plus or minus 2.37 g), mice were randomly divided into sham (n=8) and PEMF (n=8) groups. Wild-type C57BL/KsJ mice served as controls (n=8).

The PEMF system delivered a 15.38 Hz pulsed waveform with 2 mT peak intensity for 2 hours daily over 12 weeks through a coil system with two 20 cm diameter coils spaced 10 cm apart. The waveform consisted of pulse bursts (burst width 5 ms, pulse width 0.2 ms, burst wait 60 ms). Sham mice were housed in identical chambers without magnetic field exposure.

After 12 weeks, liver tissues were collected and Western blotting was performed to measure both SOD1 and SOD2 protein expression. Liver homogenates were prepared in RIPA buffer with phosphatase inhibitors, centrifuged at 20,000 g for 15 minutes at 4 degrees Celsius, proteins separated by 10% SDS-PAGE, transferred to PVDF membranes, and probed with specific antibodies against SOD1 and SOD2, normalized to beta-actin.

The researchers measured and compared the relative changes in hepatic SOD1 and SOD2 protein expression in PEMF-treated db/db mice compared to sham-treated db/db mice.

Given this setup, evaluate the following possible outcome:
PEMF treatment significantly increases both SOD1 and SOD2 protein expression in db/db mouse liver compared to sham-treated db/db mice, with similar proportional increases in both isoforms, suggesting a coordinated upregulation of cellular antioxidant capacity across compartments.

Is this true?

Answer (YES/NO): NO